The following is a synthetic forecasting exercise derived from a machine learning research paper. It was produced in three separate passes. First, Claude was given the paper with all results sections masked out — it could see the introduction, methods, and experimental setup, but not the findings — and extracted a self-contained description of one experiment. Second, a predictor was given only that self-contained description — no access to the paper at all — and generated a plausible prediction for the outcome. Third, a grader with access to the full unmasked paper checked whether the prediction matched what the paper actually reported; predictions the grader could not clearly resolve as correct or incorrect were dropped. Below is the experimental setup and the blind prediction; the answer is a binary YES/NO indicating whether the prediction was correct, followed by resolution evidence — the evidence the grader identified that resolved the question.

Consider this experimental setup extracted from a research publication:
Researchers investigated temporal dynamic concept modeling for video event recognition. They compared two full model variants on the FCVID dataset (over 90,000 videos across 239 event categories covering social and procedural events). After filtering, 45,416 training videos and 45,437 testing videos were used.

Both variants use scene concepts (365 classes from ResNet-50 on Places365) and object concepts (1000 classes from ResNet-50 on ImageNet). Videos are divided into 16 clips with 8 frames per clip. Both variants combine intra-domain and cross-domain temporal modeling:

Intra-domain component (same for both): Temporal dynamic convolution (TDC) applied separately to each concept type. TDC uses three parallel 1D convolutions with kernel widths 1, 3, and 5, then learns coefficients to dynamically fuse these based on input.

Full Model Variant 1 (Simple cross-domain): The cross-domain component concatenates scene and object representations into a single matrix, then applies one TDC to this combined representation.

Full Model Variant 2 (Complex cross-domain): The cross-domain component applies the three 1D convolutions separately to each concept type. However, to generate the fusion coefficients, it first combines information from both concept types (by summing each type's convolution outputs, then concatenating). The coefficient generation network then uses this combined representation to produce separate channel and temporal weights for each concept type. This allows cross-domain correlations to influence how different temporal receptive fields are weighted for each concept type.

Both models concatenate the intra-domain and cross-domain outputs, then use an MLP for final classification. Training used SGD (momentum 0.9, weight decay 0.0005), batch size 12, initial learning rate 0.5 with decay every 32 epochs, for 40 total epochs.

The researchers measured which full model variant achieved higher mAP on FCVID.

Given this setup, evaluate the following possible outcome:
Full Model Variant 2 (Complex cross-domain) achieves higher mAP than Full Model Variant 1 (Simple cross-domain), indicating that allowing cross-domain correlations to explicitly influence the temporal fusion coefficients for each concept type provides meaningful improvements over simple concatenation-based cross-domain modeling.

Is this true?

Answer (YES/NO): YES